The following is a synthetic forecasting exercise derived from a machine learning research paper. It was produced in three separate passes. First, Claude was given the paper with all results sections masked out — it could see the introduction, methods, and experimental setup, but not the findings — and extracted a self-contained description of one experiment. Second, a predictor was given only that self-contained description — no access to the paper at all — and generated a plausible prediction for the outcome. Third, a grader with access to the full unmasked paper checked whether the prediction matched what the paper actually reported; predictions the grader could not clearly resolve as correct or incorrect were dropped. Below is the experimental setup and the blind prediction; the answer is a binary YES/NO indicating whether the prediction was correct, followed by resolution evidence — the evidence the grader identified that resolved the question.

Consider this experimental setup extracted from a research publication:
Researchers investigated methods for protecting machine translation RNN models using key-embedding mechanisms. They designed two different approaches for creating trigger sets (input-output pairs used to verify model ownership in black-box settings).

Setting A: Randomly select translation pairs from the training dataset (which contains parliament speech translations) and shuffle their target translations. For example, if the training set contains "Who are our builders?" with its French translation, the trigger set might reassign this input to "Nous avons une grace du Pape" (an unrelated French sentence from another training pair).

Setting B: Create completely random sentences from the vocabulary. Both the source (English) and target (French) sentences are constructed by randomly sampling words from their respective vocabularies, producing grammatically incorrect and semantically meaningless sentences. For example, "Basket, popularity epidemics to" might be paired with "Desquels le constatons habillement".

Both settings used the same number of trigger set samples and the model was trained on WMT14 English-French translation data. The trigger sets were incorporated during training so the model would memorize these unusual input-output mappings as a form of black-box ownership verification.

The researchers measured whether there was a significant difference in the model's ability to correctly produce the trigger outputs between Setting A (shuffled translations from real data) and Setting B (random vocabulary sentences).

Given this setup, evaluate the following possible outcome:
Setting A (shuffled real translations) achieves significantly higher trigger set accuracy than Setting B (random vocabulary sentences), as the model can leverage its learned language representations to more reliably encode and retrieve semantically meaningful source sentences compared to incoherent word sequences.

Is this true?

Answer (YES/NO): NO